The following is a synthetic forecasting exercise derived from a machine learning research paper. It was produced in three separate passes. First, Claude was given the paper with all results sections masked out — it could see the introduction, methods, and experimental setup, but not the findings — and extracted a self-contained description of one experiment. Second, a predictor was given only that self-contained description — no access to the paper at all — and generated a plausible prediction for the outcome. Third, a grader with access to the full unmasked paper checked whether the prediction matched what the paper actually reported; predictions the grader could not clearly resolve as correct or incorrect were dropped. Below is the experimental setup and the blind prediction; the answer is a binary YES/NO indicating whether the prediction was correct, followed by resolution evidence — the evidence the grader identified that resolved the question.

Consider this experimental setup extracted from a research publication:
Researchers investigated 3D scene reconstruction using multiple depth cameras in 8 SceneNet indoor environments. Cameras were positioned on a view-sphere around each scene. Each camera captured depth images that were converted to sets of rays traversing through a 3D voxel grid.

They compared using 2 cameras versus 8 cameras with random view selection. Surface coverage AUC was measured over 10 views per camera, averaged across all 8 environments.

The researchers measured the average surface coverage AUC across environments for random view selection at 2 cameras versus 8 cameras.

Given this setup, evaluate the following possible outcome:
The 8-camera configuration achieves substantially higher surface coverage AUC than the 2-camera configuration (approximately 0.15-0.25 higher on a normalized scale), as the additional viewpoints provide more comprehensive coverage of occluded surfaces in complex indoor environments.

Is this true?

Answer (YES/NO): YES